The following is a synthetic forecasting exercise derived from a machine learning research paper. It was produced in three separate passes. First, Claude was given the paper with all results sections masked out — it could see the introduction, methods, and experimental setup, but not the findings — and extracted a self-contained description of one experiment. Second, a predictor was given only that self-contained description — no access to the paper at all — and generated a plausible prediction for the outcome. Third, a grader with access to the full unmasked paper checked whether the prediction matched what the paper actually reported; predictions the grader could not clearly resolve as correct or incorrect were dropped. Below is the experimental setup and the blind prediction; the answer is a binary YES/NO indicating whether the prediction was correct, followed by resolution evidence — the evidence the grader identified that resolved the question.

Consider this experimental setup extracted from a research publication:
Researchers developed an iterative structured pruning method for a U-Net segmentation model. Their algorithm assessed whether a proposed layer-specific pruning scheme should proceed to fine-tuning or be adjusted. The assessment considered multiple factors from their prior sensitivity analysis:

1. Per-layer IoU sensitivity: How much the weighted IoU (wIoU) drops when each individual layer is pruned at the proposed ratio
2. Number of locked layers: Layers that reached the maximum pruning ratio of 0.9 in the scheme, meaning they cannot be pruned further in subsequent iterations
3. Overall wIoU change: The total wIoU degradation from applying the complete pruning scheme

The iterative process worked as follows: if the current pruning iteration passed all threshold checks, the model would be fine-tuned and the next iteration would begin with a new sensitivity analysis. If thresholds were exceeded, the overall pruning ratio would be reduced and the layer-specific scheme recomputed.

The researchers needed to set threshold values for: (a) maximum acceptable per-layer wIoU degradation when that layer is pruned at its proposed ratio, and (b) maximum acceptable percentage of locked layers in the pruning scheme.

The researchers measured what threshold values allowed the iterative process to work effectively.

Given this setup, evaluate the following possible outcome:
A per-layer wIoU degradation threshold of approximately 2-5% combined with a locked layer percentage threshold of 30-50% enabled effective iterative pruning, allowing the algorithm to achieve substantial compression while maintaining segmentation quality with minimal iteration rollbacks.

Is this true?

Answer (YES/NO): NO